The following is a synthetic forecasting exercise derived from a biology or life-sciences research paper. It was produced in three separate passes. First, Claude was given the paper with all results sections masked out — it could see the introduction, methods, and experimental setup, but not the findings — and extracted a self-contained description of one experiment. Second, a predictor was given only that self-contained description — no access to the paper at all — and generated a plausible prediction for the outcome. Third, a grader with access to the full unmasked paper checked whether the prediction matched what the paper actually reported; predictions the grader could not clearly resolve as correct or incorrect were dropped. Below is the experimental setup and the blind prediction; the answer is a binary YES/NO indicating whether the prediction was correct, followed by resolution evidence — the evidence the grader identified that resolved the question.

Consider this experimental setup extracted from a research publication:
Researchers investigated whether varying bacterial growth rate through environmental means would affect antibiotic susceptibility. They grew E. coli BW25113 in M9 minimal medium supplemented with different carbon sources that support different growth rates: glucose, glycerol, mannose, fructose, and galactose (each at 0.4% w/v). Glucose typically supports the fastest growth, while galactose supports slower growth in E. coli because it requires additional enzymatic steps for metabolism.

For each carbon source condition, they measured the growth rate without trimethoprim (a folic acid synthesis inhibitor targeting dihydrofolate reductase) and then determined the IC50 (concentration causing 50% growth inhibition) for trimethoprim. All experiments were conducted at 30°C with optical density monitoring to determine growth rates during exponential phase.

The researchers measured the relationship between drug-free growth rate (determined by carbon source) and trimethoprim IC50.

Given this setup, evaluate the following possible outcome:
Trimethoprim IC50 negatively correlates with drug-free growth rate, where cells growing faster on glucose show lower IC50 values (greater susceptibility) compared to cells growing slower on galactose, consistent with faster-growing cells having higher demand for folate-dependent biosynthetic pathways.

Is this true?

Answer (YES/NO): YES